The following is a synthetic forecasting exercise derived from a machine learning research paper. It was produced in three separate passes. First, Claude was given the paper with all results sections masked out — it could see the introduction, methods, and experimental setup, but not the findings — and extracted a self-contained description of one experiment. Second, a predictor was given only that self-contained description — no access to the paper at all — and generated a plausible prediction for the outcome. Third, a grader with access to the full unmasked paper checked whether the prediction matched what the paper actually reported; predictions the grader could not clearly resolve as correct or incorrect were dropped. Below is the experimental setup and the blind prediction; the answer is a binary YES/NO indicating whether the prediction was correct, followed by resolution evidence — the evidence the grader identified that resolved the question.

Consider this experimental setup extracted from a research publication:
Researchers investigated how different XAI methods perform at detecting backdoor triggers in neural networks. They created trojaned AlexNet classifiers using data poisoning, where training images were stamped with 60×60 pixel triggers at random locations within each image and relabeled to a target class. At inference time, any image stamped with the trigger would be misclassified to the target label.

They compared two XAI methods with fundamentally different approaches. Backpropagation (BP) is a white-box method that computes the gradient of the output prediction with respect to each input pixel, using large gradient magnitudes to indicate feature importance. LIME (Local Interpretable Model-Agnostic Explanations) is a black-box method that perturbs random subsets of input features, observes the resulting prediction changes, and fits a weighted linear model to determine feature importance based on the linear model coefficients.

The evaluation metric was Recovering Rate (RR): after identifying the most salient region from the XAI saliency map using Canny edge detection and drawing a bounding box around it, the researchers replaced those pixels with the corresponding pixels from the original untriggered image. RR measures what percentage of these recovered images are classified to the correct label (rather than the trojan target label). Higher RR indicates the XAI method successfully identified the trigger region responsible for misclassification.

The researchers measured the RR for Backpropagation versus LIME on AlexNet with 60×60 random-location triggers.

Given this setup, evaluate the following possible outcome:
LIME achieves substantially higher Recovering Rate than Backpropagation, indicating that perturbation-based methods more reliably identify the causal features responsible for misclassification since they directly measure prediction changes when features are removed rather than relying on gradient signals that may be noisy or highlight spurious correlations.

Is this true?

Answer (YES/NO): NO